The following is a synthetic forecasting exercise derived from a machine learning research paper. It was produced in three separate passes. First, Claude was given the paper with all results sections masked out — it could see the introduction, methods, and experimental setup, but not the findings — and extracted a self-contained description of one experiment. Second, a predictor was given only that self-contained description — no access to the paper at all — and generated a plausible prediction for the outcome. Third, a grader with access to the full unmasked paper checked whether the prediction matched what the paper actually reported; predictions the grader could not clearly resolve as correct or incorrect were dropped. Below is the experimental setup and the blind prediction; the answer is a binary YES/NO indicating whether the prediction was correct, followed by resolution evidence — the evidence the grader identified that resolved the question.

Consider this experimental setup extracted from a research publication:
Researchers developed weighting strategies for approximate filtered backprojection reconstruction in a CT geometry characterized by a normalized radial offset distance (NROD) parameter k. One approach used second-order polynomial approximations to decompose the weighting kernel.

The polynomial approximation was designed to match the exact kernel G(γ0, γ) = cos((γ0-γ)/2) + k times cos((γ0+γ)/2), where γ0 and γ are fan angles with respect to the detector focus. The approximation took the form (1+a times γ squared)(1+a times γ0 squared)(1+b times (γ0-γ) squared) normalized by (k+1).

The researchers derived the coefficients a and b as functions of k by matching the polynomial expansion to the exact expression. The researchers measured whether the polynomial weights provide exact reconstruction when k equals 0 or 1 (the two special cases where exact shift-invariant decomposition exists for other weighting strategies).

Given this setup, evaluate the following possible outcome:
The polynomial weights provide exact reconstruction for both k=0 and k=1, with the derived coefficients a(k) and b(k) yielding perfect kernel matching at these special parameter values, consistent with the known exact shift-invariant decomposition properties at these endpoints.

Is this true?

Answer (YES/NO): NO